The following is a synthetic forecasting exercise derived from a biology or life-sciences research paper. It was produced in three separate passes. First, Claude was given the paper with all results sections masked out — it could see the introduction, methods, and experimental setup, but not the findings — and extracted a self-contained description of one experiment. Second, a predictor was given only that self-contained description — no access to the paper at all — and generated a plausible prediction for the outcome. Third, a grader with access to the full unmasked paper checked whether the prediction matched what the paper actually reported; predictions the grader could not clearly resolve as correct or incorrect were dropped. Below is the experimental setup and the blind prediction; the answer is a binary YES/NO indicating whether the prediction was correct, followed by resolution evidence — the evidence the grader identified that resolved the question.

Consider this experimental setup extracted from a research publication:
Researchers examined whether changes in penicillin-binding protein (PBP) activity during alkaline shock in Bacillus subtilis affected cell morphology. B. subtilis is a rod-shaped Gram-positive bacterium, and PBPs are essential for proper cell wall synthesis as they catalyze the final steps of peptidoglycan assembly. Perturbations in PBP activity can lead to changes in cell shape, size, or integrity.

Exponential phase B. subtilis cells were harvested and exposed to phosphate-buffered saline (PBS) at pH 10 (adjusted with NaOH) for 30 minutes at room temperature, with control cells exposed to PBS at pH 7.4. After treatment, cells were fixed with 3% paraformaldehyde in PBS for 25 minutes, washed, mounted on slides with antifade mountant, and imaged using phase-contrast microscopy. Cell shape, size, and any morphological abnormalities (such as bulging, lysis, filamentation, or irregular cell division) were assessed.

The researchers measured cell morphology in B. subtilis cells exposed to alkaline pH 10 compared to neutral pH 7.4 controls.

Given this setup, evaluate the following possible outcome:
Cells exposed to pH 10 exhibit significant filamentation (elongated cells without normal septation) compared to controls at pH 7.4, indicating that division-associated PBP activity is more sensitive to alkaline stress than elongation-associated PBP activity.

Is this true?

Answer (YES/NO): NO